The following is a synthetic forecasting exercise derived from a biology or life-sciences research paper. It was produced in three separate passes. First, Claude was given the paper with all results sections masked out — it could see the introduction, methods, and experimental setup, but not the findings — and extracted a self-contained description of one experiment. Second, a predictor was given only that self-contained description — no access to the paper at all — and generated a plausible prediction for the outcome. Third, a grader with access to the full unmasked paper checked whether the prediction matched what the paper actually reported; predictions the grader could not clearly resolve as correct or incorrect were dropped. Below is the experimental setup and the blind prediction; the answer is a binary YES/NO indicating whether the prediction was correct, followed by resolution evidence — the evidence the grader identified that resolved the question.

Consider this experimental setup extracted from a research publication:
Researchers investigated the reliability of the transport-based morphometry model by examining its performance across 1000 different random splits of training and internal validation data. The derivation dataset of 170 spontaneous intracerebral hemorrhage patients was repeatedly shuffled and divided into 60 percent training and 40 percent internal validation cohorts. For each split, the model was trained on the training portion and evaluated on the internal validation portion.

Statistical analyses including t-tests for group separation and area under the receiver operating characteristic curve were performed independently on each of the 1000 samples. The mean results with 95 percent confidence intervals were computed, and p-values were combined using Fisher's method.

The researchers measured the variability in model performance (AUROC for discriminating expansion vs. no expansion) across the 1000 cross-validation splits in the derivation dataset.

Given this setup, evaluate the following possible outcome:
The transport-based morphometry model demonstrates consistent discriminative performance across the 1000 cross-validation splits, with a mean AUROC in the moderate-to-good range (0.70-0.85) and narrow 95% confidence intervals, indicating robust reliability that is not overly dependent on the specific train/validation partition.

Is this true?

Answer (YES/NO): NO